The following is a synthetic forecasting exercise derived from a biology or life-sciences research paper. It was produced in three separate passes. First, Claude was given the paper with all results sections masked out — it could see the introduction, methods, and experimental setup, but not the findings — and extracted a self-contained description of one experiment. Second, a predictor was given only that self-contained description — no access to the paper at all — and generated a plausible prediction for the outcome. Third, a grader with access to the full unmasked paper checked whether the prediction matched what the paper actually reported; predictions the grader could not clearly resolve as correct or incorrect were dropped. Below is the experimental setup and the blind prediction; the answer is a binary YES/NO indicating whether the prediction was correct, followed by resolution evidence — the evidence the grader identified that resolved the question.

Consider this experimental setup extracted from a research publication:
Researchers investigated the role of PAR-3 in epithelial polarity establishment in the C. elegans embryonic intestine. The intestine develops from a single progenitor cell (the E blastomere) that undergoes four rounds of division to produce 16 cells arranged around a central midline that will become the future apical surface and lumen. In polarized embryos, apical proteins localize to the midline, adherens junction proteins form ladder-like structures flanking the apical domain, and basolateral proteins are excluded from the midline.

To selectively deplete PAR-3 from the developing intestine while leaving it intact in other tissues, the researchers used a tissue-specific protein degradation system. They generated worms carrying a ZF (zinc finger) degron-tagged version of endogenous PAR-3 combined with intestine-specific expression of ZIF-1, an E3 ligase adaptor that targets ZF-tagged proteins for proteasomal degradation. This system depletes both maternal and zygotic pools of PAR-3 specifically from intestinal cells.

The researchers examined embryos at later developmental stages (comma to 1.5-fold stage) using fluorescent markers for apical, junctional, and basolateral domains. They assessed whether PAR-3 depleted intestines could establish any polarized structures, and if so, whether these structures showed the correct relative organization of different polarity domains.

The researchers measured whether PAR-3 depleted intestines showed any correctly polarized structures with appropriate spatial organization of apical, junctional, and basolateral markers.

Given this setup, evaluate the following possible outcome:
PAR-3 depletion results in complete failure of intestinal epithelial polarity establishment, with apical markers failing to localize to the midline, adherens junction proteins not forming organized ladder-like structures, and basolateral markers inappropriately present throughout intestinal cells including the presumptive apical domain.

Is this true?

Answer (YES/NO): NO